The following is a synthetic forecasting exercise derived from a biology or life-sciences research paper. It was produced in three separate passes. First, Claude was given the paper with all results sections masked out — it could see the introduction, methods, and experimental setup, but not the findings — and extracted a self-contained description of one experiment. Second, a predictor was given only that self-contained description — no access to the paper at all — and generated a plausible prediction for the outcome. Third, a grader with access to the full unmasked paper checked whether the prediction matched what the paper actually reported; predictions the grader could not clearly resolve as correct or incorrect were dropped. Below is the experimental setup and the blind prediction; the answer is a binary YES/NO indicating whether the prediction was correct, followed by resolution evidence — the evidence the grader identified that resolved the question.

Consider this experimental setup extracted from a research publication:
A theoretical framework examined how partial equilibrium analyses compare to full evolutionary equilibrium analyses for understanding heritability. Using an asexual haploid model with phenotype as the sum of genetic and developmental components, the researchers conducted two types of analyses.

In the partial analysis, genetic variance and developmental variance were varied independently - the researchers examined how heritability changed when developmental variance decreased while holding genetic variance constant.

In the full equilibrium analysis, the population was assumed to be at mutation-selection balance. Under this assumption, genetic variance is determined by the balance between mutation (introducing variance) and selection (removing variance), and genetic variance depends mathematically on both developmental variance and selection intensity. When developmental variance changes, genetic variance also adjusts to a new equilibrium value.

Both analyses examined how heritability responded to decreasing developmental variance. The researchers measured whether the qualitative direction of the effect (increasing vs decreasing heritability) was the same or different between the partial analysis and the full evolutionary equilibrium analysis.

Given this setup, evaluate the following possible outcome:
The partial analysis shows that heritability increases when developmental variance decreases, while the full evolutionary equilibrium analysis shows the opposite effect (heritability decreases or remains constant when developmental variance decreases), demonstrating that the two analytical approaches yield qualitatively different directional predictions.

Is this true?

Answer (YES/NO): NO